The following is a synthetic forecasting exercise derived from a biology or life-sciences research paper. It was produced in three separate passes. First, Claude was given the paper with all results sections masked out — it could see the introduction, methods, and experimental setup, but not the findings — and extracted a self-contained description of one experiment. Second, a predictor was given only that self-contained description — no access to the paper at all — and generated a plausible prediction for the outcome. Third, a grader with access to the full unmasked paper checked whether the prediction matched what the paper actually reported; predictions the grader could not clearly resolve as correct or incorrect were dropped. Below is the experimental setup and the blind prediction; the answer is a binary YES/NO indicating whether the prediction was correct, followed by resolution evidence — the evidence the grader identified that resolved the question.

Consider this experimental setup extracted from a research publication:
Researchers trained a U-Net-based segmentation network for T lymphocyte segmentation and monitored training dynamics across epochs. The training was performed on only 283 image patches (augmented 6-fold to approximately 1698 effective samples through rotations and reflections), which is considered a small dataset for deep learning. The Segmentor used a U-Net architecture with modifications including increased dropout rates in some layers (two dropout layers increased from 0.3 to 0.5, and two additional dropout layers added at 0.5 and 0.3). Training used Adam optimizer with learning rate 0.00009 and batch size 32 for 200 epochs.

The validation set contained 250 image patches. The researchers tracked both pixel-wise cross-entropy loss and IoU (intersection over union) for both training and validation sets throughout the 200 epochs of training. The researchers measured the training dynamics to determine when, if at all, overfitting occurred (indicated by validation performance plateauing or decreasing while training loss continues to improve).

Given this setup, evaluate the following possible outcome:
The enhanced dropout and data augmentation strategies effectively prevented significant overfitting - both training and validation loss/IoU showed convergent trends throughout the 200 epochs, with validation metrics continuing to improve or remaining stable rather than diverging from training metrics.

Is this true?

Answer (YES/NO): NO